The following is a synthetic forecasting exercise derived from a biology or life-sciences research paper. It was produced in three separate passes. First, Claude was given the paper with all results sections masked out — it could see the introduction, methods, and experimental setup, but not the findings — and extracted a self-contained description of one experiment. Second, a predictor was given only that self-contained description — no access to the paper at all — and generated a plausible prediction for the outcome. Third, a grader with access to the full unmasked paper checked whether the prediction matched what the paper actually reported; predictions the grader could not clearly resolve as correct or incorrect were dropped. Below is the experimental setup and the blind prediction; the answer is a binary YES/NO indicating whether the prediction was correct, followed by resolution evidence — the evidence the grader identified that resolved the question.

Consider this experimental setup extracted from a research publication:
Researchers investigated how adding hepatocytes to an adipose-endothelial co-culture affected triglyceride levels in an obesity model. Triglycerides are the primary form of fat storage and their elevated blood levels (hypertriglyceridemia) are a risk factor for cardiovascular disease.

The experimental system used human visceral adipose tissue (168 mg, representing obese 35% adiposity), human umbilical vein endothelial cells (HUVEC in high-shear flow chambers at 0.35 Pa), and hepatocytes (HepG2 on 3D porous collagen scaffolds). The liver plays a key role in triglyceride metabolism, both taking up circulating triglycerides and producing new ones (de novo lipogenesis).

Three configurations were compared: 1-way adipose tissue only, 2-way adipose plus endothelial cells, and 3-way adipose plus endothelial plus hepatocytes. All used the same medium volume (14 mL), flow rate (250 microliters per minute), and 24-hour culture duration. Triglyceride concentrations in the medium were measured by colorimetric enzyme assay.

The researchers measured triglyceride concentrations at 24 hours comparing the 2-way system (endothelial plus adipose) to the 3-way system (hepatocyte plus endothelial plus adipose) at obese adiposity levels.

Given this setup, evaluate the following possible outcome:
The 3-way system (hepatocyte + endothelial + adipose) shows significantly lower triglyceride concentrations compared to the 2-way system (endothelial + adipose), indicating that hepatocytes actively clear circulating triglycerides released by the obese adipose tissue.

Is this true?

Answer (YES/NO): NO